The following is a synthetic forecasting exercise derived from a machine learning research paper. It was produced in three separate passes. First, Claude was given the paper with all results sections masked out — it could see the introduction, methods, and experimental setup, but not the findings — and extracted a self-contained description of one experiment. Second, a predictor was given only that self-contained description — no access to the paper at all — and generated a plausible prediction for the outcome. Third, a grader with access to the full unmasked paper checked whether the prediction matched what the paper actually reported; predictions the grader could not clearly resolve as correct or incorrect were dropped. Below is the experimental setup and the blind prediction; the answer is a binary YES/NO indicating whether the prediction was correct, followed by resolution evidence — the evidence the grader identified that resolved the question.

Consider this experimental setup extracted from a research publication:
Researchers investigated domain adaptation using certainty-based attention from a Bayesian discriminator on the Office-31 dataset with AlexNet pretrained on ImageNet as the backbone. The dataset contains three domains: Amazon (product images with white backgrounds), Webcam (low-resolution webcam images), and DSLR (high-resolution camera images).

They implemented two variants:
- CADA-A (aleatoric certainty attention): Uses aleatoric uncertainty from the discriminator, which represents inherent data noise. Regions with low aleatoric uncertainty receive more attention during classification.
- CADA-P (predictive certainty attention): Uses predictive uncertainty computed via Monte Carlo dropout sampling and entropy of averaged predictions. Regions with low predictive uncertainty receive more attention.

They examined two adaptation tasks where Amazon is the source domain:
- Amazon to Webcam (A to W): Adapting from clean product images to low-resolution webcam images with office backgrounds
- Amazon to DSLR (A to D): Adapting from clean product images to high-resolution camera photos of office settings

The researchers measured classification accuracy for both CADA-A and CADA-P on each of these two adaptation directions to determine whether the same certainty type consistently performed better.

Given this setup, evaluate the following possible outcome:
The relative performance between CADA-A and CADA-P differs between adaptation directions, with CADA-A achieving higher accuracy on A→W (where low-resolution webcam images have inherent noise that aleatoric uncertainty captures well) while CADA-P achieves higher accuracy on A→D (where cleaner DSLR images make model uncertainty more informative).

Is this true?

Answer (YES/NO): YES